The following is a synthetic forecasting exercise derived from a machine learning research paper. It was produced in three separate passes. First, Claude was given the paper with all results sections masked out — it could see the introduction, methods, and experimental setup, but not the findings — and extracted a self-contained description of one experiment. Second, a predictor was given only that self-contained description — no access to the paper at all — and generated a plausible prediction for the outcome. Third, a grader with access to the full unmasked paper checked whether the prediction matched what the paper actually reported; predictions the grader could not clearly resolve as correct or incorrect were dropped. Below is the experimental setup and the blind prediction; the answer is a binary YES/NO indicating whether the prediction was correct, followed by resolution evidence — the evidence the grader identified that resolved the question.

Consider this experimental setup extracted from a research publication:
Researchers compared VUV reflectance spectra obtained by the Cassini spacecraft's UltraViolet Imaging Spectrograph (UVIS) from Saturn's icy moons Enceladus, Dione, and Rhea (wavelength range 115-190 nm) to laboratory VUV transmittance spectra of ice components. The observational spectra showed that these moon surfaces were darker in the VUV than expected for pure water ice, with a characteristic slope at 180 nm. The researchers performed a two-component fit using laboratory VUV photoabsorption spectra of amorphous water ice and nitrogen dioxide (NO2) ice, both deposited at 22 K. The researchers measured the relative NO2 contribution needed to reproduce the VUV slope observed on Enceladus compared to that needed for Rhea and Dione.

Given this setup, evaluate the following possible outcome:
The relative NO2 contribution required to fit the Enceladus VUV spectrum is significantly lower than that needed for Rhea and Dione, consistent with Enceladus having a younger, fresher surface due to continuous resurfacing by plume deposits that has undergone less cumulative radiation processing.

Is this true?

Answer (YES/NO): YES